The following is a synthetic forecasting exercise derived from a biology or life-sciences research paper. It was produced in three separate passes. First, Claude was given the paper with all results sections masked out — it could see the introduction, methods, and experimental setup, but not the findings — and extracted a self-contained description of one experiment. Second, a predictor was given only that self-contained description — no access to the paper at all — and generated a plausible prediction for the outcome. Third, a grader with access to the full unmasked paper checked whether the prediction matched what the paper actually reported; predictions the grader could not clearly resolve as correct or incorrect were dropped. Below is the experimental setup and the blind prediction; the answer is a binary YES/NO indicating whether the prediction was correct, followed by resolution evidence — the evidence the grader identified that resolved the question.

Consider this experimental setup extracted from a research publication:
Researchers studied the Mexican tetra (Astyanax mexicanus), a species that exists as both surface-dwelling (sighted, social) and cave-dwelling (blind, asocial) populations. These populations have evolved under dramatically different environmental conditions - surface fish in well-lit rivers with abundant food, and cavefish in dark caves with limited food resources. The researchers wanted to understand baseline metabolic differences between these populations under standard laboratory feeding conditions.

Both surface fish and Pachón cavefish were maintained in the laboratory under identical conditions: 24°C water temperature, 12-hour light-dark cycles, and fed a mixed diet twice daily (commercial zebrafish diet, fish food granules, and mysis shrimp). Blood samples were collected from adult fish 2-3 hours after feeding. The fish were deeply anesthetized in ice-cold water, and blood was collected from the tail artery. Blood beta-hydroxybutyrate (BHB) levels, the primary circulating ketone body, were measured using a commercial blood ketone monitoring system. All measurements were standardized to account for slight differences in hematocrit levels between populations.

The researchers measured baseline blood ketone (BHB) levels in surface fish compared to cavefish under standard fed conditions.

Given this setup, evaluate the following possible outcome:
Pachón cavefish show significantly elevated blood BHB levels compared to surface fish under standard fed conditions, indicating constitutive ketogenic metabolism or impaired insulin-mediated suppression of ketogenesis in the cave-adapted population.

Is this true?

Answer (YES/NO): NO